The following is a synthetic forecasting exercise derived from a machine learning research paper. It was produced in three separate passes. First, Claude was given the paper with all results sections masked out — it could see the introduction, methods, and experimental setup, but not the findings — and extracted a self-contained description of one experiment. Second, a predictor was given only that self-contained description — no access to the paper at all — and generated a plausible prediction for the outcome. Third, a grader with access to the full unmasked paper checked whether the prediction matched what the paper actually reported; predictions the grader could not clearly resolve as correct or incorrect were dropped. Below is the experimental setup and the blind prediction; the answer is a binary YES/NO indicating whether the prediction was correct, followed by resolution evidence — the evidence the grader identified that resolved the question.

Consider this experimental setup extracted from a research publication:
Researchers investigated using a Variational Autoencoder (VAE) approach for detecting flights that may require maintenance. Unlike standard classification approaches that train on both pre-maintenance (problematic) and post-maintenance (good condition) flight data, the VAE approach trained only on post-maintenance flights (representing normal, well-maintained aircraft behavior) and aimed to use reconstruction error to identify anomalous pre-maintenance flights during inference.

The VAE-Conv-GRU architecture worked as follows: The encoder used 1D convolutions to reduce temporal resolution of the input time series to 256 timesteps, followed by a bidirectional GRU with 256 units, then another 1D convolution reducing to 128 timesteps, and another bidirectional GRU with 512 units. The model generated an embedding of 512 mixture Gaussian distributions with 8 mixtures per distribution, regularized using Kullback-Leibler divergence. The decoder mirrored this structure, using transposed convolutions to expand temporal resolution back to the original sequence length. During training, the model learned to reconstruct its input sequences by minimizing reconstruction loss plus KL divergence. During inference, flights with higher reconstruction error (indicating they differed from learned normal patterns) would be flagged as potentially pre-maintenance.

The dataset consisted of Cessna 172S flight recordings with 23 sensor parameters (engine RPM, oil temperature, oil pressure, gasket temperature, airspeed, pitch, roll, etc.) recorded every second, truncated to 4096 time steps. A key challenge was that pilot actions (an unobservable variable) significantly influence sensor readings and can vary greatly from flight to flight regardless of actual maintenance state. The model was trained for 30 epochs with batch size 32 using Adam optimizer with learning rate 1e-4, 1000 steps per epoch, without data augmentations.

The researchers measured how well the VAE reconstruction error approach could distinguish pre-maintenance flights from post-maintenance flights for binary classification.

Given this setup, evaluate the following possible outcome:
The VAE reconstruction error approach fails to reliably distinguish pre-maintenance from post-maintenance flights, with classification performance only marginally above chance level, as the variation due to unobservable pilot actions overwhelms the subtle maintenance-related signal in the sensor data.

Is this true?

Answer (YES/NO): YES